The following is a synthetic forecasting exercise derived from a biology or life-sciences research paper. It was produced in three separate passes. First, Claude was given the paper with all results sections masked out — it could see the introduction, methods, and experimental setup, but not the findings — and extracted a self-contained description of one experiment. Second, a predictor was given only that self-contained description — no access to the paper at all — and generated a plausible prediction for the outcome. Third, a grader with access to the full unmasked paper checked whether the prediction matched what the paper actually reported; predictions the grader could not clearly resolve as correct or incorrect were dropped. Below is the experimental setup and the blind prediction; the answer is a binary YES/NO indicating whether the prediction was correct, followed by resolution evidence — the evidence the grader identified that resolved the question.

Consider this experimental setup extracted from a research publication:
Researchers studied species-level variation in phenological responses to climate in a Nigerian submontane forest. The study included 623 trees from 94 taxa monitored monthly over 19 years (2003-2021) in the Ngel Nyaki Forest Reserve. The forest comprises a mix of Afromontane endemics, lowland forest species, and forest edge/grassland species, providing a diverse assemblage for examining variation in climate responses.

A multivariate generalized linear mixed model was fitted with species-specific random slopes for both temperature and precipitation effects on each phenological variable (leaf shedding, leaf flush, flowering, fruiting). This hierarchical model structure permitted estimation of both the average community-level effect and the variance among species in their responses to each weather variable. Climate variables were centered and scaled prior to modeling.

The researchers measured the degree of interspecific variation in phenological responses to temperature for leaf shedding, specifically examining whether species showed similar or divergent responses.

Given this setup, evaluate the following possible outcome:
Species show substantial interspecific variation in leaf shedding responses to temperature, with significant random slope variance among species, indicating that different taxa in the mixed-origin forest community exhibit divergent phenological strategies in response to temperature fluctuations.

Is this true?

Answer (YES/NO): YES